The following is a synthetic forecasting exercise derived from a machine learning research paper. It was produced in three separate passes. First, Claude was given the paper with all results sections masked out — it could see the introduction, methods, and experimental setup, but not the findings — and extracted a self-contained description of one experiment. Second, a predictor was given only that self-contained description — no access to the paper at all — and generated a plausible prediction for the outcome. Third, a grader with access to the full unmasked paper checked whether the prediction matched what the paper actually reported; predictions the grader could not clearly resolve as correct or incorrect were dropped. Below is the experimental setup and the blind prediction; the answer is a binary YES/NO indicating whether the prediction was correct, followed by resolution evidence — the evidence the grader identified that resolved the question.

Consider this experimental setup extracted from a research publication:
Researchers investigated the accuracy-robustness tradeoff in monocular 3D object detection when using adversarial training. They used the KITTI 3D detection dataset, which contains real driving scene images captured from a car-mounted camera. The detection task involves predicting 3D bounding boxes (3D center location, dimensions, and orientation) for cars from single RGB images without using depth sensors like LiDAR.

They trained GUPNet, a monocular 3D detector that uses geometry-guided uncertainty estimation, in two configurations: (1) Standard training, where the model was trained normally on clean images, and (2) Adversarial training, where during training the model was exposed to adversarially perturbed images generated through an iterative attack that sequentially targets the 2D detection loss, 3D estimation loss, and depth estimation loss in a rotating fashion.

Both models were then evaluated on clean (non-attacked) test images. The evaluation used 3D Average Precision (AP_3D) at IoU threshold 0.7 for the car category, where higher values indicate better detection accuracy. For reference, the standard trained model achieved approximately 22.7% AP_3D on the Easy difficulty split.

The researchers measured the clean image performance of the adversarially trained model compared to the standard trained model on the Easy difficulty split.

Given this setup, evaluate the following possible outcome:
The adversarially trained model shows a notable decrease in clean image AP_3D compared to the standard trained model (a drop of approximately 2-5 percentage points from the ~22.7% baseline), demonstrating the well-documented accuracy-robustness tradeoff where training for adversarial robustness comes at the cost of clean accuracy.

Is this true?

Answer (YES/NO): YES